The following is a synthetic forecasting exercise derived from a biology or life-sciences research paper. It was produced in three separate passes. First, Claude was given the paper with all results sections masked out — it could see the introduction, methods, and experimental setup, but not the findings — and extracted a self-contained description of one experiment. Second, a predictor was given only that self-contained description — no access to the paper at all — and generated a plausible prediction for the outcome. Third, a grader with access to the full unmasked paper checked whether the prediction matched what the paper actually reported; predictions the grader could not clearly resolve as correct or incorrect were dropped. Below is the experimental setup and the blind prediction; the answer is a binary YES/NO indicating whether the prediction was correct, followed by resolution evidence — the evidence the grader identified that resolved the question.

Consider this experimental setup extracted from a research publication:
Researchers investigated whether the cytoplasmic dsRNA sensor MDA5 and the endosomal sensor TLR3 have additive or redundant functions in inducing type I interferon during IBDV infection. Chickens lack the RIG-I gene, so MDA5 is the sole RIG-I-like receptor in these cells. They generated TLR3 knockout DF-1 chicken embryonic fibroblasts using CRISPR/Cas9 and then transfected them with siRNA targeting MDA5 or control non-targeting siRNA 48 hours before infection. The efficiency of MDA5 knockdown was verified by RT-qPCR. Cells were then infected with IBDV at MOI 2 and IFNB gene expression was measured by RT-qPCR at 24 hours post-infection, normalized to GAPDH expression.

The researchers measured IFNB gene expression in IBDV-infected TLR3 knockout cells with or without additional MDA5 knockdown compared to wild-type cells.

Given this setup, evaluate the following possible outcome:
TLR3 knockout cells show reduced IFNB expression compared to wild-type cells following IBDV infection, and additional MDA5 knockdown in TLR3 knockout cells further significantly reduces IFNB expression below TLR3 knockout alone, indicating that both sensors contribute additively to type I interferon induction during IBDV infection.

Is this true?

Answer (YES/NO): YES